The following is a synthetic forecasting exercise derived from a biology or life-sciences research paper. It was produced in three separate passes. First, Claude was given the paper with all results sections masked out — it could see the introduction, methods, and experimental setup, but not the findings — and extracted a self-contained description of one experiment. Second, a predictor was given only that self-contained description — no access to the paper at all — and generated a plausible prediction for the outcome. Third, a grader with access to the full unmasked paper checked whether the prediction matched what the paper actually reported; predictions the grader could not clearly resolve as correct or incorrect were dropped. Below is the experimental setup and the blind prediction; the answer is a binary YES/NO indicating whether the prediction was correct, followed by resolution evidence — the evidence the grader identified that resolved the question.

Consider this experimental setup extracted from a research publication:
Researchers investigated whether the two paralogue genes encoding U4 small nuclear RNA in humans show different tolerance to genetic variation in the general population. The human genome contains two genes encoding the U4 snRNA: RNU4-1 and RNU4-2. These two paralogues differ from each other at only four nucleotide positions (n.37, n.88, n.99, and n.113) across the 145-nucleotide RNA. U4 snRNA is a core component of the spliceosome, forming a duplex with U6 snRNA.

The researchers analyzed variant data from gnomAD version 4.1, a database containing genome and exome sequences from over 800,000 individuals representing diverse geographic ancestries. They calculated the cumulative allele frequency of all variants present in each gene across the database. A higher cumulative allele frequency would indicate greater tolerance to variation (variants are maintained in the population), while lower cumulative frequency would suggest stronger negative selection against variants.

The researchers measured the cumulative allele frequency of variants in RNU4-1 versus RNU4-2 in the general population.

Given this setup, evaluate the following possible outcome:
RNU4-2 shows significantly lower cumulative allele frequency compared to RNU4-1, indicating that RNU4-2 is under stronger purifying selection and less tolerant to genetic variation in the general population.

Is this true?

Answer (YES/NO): YES